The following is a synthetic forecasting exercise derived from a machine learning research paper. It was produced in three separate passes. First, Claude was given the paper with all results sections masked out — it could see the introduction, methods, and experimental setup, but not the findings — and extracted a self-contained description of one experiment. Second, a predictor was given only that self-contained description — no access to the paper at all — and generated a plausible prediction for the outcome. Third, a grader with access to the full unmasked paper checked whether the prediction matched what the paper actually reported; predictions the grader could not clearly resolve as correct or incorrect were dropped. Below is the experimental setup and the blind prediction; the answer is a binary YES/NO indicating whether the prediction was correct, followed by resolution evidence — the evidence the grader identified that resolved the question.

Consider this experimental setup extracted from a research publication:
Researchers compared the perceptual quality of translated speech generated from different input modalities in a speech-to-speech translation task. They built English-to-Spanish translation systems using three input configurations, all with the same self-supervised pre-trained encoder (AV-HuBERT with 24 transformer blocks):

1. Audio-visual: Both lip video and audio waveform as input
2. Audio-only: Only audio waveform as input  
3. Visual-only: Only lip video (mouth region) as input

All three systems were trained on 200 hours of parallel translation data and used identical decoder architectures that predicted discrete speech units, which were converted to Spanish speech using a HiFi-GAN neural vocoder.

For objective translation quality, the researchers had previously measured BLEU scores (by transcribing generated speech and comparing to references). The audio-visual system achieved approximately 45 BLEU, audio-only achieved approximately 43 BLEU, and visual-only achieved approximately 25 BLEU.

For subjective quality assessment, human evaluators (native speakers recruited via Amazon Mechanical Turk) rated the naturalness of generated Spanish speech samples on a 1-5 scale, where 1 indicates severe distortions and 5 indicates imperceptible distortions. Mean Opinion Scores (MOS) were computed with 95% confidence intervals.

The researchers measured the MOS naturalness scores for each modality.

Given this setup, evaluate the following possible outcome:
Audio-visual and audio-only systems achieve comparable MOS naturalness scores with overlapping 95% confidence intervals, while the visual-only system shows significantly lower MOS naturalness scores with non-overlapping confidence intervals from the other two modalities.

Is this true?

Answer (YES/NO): NO